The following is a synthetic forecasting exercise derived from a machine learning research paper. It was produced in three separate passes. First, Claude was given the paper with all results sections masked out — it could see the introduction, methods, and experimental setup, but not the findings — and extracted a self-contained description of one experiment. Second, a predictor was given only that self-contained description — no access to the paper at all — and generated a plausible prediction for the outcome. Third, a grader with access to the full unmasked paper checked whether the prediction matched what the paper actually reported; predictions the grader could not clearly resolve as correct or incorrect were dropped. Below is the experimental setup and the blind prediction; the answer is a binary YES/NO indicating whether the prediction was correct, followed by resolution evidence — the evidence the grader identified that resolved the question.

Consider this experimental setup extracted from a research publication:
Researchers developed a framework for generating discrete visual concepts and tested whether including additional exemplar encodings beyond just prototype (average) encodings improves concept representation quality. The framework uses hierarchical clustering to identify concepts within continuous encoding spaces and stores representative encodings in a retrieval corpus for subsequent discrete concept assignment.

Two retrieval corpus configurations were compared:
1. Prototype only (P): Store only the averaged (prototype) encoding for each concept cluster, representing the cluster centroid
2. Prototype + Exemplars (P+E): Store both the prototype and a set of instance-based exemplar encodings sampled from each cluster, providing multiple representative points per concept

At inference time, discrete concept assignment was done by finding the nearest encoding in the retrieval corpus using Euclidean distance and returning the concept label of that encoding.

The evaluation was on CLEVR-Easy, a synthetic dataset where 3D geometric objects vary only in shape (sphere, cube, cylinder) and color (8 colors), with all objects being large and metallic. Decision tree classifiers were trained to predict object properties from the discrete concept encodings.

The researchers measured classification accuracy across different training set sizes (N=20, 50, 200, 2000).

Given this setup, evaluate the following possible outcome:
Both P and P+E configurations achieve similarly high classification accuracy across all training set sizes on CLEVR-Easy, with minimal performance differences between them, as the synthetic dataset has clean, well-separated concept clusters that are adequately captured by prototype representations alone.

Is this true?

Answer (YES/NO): NO